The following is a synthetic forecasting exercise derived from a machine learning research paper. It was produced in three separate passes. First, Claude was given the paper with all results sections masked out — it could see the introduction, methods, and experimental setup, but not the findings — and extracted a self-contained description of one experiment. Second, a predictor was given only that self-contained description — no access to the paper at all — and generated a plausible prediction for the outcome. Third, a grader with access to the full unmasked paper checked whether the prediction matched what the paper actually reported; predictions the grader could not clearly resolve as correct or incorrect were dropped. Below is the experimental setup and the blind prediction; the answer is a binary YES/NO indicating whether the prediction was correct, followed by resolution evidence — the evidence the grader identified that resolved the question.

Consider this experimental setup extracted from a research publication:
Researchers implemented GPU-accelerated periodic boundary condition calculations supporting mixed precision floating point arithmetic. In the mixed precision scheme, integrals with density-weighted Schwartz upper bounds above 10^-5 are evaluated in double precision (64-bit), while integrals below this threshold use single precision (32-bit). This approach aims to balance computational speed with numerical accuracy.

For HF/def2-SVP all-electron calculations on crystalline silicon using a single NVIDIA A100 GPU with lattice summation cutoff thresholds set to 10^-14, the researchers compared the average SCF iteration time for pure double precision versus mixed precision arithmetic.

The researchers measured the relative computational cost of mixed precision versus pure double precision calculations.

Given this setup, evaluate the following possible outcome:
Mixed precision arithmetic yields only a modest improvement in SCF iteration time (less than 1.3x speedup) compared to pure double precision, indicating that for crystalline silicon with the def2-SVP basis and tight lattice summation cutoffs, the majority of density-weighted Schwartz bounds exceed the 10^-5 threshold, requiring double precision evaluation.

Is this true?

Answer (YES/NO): NO